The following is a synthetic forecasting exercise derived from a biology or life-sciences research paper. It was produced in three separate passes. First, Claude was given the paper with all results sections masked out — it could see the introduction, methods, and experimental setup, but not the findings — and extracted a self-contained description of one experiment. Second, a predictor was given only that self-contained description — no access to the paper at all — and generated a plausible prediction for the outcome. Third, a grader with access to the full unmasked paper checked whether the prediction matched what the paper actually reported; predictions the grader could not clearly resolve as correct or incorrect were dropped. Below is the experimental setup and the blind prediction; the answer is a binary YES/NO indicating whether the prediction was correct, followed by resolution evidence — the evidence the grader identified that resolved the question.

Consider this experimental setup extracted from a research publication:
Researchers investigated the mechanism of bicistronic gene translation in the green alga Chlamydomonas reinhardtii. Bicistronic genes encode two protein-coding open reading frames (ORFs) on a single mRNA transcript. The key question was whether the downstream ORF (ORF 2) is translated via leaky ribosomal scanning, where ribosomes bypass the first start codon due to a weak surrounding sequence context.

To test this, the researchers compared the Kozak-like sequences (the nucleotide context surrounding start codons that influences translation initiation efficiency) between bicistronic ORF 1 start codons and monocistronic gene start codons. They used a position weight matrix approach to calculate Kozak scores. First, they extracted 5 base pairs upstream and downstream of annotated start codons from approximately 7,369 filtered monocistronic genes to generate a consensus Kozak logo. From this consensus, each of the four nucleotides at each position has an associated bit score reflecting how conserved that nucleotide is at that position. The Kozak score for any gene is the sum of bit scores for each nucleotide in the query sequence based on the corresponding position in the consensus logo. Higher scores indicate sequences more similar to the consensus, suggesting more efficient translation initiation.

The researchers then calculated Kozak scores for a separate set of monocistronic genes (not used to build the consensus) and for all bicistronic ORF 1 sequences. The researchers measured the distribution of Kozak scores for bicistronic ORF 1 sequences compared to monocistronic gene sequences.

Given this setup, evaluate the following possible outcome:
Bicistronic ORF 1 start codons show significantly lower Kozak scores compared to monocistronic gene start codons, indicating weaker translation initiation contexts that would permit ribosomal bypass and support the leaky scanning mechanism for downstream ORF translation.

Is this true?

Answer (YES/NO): YES